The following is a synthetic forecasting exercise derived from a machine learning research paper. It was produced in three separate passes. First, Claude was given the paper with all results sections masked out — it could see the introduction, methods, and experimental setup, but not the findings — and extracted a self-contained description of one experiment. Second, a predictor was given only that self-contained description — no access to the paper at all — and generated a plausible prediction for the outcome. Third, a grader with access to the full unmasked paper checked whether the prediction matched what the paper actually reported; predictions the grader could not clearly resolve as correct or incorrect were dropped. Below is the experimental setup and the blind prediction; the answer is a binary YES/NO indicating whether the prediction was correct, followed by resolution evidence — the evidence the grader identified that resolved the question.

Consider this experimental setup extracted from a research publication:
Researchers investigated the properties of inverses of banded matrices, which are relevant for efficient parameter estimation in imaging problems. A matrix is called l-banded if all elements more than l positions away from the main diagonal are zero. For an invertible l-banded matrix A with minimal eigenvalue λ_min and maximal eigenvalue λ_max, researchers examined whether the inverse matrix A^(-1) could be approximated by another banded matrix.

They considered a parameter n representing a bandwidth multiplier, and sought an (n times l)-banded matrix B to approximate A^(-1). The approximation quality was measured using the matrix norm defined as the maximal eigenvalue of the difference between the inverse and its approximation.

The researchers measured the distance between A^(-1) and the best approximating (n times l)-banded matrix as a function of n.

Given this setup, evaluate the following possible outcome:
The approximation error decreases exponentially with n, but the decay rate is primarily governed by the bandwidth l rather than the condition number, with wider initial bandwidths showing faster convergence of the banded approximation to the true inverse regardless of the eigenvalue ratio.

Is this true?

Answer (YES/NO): NO